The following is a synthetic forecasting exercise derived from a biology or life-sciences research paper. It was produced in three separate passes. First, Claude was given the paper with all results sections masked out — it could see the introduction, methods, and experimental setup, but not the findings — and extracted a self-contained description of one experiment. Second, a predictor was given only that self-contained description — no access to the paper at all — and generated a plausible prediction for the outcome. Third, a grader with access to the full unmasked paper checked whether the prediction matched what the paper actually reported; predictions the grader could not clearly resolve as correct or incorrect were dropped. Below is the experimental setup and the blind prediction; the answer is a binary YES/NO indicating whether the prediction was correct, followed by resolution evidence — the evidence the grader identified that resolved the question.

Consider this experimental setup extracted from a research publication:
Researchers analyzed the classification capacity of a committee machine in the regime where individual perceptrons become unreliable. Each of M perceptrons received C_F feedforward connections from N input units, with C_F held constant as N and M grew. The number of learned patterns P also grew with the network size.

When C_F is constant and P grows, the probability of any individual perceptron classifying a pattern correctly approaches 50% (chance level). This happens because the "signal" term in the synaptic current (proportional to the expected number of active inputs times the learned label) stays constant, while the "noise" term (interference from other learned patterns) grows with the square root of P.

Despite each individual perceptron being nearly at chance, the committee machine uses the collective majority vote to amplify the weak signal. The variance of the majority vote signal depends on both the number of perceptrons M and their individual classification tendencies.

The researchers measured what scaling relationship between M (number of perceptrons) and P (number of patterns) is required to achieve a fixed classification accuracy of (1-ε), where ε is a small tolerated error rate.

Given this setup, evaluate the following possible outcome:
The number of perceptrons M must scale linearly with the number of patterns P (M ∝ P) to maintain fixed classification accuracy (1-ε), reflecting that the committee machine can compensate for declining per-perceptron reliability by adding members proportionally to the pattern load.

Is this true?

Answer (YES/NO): YES